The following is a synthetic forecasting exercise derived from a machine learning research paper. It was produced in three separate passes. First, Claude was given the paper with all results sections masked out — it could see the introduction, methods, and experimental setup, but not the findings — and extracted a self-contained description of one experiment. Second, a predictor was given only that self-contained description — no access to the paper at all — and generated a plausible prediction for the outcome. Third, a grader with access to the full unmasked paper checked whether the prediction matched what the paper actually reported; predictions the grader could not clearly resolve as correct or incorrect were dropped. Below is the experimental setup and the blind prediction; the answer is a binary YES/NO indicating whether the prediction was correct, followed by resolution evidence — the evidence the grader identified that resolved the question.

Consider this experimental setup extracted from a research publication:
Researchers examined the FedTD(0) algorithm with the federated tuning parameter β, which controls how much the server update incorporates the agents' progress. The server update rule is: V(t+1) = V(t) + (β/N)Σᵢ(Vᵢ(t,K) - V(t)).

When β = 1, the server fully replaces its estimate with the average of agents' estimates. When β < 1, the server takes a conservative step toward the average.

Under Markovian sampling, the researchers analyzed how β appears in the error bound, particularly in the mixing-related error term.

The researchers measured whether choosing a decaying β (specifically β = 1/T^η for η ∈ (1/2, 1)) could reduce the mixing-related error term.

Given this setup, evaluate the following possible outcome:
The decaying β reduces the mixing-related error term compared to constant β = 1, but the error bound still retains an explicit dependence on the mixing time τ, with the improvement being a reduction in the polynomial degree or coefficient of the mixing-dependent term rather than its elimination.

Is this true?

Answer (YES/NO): YES